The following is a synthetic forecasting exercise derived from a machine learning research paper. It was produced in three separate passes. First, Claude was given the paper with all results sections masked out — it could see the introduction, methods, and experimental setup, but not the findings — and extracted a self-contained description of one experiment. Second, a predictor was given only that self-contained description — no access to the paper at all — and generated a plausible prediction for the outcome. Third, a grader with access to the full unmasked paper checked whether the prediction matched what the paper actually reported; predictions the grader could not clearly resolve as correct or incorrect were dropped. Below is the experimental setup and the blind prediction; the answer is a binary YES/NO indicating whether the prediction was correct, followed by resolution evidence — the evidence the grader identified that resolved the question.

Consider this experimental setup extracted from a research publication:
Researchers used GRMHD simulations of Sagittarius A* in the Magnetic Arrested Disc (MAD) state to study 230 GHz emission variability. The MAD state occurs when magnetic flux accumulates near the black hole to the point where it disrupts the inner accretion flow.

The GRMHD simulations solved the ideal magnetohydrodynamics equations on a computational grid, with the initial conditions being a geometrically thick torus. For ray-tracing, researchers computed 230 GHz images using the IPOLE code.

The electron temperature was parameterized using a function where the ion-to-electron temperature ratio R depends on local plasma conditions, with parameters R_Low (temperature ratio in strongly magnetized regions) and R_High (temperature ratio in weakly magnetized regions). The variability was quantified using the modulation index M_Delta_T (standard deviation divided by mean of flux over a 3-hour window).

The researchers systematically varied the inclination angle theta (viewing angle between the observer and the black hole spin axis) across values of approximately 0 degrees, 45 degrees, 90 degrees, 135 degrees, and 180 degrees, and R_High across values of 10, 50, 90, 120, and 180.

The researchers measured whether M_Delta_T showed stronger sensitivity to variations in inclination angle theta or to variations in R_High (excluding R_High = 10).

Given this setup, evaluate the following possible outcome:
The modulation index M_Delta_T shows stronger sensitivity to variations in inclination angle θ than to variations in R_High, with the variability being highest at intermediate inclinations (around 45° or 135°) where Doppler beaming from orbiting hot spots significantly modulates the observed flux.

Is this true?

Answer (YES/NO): NO